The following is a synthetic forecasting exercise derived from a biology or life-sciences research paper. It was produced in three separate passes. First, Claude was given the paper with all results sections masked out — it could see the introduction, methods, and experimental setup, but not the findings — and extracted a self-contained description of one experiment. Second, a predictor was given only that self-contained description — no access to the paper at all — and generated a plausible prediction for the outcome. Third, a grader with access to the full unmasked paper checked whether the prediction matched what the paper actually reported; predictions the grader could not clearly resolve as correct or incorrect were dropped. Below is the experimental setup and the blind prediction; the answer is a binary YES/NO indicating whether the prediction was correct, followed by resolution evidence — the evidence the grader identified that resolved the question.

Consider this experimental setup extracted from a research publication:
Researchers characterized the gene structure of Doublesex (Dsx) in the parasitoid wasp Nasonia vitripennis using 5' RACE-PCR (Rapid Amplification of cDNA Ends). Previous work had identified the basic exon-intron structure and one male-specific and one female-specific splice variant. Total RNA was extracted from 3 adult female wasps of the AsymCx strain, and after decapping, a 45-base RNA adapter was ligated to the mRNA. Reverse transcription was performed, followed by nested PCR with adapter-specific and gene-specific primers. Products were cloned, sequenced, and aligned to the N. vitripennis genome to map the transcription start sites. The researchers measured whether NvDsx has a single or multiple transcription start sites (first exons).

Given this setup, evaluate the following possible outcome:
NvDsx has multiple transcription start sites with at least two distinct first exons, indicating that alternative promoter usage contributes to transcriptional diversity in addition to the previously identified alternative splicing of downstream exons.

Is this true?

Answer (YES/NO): YES